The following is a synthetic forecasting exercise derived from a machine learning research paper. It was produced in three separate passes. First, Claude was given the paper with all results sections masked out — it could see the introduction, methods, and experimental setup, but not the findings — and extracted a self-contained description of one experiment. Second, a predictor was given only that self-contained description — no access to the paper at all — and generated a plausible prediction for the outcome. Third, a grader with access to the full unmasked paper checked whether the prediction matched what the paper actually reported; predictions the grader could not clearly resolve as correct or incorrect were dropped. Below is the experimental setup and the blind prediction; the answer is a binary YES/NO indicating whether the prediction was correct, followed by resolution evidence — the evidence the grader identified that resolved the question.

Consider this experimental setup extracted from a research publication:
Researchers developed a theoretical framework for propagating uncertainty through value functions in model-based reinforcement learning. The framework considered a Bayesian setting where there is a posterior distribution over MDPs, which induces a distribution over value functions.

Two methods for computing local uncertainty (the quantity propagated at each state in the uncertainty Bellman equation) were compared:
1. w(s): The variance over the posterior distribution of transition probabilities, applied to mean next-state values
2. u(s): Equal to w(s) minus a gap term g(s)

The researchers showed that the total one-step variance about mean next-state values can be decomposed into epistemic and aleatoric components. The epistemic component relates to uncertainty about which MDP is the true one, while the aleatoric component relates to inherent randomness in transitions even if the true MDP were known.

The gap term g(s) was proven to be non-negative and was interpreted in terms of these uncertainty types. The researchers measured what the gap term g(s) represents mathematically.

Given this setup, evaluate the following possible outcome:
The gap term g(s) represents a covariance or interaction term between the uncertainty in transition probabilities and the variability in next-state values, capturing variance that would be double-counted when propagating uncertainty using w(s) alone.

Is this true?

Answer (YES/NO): NO